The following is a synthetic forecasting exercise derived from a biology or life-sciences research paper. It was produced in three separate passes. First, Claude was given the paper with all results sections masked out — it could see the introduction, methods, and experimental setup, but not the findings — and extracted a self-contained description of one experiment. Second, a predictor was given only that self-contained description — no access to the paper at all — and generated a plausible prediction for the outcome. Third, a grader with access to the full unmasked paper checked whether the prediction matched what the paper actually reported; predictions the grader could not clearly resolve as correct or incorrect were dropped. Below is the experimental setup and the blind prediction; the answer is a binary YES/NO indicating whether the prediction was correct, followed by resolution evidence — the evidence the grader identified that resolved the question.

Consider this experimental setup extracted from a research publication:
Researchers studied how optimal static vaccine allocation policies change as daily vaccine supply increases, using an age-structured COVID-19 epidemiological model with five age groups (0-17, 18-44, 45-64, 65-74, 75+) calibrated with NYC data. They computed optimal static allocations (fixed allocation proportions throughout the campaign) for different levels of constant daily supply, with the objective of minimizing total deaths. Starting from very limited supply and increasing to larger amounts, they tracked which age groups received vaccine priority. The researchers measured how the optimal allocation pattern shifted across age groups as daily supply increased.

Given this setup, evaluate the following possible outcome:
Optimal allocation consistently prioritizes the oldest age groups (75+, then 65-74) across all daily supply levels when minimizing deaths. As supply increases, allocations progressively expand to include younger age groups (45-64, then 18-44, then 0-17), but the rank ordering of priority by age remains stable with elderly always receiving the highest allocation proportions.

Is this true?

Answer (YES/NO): NO